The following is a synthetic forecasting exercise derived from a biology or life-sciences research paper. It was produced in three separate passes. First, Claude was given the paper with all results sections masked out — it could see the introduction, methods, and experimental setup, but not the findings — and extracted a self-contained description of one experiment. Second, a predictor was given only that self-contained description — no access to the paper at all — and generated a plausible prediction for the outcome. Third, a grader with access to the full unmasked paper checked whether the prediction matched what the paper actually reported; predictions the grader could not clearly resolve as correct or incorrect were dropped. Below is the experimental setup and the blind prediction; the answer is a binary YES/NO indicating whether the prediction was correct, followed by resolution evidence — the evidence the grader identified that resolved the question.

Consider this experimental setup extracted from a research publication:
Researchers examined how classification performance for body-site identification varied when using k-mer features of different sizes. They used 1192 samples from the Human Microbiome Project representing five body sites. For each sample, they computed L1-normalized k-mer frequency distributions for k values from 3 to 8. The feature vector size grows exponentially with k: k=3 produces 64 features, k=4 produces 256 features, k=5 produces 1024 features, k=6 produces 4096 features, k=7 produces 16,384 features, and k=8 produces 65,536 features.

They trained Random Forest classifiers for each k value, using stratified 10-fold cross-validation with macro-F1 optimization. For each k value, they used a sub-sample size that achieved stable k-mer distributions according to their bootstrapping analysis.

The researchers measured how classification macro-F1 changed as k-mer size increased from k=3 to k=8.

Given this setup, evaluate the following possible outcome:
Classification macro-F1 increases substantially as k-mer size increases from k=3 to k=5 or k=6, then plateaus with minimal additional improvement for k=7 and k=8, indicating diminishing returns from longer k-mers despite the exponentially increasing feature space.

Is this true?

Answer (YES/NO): YES